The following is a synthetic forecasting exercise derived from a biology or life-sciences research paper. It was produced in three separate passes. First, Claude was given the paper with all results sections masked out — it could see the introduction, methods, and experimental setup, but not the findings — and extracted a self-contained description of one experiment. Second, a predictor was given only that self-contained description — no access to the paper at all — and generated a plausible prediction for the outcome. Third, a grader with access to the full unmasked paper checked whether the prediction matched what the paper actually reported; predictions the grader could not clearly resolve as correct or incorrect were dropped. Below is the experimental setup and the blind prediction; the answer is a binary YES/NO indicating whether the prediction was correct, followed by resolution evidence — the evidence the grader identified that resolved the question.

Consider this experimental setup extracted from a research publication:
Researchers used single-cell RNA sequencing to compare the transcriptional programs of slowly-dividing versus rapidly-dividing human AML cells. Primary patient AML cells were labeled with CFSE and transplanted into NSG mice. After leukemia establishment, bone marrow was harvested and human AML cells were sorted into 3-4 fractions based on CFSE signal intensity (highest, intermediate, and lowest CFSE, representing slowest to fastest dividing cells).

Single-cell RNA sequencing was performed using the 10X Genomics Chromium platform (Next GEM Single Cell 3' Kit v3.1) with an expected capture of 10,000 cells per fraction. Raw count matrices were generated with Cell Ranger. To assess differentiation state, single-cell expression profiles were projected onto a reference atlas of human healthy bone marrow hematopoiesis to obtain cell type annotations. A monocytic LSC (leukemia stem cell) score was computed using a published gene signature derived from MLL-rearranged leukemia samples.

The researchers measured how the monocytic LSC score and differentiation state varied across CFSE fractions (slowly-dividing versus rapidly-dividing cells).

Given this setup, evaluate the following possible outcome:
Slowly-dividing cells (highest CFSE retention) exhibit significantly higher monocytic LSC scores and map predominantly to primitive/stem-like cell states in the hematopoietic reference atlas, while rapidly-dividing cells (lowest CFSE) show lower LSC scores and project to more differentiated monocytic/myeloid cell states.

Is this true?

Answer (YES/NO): NO